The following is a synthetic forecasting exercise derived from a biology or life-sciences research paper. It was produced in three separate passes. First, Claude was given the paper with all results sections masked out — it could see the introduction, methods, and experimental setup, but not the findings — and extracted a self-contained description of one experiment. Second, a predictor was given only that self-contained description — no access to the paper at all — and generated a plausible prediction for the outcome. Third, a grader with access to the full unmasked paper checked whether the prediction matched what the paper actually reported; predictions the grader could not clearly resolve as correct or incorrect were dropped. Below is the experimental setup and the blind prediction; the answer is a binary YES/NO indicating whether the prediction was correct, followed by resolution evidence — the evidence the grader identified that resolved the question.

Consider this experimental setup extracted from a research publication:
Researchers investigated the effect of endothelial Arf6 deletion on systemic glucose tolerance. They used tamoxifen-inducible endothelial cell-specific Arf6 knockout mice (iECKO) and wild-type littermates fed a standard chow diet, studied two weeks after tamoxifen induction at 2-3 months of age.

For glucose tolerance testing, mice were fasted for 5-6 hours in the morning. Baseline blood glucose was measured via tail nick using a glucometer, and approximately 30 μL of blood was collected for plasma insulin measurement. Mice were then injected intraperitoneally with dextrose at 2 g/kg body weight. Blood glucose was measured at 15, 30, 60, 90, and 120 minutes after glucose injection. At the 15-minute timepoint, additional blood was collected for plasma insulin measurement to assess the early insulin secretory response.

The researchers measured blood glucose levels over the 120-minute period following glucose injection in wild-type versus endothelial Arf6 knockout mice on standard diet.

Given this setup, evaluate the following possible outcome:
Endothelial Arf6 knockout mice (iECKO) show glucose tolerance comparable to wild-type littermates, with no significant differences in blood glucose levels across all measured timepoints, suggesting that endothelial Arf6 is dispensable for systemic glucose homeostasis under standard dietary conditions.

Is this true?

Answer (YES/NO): NO